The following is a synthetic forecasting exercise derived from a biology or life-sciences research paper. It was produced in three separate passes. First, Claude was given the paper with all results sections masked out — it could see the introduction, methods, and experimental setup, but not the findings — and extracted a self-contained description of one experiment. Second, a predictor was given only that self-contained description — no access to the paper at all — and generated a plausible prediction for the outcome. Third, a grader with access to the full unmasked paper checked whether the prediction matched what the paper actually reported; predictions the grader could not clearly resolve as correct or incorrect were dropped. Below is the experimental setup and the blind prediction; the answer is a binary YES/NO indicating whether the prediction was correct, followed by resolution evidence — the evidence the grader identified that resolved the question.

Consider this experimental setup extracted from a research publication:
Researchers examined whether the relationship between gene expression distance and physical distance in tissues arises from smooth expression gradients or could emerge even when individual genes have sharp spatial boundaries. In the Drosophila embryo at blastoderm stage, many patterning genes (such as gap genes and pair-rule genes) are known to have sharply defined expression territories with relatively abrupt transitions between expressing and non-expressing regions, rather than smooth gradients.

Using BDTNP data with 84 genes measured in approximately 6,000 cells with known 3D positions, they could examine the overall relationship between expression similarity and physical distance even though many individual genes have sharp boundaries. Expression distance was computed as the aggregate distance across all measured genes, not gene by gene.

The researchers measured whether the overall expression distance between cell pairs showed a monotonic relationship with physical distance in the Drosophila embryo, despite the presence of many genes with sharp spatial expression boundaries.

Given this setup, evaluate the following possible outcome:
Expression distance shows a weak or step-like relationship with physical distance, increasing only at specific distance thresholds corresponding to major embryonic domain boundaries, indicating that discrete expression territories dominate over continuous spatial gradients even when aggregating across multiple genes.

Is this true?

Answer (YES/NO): NO